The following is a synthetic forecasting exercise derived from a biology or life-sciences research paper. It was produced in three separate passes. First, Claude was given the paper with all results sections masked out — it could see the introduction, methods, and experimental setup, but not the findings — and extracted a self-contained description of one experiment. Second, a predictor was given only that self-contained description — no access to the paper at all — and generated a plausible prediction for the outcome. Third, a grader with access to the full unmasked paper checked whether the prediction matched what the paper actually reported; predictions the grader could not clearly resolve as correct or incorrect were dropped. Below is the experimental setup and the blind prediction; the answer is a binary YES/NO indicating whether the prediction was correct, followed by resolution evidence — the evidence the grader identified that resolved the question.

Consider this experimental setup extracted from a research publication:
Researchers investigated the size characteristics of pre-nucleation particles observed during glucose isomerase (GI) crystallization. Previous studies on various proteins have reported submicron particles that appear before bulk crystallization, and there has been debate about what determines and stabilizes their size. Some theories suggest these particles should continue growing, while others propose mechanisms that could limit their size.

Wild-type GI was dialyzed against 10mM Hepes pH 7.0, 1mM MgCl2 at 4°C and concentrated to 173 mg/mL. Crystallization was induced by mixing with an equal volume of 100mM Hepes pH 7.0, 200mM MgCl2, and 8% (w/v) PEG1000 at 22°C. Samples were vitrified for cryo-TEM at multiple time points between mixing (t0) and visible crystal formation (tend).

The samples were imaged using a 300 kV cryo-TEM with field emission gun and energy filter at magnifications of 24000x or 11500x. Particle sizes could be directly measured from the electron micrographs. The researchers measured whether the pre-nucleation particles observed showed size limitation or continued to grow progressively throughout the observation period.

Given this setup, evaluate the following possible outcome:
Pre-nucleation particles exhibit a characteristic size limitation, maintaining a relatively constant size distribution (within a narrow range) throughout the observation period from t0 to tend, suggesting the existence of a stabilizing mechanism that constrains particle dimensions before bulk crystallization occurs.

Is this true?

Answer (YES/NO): NO